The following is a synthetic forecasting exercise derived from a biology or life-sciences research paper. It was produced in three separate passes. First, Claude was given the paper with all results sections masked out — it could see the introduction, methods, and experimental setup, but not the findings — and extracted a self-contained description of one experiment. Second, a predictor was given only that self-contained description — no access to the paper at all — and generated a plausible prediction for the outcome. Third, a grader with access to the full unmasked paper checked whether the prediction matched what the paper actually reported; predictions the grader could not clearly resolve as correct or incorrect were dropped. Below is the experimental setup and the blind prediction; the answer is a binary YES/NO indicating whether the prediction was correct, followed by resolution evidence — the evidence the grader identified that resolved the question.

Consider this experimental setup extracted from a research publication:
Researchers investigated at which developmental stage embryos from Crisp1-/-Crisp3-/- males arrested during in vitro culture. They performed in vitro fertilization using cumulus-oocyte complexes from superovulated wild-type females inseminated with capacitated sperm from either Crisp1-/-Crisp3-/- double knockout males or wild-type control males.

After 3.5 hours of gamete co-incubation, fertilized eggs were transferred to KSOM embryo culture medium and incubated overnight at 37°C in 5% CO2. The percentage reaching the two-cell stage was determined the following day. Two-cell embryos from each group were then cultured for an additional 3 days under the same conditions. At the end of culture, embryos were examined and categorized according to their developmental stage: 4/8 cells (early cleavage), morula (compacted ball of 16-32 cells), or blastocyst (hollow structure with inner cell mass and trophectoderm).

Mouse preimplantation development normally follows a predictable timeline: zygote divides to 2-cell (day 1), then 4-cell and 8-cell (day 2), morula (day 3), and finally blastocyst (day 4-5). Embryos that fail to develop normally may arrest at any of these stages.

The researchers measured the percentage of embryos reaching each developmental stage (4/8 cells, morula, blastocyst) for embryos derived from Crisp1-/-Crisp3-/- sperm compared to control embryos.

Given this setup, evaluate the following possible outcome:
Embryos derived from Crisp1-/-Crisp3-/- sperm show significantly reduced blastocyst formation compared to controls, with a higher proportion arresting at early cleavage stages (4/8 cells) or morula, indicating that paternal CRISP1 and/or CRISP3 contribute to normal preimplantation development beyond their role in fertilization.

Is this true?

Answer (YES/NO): YES